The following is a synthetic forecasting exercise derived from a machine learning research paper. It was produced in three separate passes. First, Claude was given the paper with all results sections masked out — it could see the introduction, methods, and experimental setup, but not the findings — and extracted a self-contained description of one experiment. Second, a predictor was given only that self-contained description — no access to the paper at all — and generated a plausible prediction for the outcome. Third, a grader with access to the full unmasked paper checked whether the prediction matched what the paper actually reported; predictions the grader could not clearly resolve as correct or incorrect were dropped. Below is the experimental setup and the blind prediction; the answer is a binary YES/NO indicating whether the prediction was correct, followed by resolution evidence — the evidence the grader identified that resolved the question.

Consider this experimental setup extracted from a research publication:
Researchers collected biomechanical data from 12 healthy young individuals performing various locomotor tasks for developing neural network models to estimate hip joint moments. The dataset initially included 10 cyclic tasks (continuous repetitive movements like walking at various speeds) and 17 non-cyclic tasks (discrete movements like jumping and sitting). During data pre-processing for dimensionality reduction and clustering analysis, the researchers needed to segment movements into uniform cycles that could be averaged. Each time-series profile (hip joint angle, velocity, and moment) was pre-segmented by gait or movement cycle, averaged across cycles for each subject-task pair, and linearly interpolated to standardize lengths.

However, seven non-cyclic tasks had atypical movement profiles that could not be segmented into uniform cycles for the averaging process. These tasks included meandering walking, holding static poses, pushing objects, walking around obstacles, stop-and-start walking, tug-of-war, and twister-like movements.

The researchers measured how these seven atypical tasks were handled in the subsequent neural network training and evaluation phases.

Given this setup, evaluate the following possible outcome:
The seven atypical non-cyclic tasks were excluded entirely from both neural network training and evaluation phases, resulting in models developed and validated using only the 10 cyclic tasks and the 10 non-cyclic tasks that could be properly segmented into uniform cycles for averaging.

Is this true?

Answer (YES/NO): NO